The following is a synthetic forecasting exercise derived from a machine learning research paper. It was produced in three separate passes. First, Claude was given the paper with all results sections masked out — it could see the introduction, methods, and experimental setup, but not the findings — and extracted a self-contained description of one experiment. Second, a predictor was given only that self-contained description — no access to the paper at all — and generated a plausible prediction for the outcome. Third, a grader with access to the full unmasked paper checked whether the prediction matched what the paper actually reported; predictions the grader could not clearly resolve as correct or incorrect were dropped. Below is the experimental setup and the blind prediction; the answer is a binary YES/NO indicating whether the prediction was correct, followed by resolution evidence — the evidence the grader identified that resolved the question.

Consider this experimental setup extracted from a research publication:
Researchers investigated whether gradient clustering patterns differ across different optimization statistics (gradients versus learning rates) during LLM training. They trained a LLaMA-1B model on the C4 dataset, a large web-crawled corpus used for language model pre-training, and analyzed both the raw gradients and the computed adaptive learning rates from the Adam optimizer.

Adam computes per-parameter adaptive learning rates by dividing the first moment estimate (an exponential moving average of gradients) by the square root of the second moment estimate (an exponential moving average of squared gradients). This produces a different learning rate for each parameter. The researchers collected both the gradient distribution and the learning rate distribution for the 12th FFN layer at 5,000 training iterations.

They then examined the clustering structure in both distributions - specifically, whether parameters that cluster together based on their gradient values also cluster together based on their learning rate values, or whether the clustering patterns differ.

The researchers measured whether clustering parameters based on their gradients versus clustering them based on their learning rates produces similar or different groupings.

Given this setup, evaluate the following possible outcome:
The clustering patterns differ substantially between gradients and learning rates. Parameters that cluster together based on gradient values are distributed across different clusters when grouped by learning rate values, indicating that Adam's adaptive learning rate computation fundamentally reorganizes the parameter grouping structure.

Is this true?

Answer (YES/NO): NO